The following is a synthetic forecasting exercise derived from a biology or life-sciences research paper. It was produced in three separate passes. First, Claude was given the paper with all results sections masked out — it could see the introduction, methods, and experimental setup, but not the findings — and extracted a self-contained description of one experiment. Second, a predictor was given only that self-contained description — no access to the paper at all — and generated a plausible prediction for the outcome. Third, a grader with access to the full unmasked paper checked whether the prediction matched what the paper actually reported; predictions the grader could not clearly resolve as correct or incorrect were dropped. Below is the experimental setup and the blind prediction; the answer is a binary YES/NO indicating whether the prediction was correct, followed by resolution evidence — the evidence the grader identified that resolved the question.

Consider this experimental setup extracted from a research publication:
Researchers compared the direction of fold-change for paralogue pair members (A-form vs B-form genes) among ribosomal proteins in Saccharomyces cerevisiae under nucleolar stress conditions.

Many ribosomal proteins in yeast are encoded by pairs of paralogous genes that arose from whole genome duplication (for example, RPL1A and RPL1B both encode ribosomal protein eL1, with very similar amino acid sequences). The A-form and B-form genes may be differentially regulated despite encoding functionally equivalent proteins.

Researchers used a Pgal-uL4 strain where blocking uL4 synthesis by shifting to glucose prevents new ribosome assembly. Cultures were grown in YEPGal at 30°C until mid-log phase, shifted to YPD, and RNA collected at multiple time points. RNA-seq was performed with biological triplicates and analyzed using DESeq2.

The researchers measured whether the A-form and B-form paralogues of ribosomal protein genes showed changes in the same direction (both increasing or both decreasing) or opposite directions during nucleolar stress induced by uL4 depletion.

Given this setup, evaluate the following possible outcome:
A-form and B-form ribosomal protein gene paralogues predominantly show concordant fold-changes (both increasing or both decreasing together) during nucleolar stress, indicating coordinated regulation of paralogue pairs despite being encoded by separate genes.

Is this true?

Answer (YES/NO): YES